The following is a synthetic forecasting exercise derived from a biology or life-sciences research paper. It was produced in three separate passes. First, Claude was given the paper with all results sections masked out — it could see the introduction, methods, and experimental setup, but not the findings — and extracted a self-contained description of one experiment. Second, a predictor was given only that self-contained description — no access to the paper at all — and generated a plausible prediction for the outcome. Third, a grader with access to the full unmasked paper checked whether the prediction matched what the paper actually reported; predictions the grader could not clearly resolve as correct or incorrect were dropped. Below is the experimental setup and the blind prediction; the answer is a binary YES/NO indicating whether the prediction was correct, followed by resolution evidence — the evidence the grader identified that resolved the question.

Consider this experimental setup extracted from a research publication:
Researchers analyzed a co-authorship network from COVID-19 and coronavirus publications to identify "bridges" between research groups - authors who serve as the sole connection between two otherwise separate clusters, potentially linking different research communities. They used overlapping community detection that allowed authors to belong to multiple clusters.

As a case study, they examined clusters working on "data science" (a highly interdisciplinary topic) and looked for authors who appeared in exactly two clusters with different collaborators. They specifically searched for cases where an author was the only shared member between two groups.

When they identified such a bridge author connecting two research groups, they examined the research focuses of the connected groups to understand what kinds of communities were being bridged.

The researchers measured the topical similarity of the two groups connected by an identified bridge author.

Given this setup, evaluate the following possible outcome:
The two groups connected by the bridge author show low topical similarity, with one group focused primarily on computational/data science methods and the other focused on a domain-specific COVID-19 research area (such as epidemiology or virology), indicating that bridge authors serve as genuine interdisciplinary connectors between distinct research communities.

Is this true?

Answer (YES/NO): NO